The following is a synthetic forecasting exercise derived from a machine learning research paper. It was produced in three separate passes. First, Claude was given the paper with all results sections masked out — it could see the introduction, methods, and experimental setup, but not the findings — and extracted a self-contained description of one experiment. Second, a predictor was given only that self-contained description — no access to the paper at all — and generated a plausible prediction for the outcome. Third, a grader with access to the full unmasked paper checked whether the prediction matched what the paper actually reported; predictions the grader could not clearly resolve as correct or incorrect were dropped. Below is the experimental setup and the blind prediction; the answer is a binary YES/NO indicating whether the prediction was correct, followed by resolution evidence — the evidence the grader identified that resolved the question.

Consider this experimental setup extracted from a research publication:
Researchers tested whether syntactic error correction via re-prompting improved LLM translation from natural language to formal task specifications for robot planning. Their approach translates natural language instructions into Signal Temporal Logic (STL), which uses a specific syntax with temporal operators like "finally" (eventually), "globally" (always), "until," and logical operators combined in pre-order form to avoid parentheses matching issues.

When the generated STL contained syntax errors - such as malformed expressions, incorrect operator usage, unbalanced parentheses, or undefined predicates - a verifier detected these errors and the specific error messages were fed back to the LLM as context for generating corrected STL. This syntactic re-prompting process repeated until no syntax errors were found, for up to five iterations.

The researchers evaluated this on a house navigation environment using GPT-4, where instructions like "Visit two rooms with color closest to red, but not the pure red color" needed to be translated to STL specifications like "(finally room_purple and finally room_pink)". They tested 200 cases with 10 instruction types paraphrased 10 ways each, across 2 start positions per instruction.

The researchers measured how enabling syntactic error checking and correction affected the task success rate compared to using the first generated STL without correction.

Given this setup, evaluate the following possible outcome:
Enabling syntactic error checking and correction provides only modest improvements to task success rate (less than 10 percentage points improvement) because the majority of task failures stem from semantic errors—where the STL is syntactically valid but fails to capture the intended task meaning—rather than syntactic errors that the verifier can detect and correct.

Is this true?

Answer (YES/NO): NO